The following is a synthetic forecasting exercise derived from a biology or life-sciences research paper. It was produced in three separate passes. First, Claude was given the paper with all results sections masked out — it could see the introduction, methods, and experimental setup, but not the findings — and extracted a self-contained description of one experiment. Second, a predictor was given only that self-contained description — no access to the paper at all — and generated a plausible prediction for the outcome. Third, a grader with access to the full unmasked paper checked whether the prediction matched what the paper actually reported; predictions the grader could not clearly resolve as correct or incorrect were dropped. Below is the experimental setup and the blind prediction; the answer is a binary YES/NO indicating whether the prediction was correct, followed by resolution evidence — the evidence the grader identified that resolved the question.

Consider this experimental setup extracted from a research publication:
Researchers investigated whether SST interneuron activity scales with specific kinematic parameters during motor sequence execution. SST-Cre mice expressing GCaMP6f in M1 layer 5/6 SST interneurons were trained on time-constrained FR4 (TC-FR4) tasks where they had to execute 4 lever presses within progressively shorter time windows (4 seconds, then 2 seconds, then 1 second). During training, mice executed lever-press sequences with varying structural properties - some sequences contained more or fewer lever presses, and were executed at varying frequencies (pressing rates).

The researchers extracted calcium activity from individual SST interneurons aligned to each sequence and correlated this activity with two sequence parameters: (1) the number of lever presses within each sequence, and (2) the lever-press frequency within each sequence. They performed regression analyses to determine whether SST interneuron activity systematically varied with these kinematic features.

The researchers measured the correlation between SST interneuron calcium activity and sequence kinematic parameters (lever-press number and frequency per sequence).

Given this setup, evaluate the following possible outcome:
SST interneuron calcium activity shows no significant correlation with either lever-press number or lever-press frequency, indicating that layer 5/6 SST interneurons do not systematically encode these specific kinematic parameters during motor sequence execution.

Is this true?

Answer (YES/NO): NO